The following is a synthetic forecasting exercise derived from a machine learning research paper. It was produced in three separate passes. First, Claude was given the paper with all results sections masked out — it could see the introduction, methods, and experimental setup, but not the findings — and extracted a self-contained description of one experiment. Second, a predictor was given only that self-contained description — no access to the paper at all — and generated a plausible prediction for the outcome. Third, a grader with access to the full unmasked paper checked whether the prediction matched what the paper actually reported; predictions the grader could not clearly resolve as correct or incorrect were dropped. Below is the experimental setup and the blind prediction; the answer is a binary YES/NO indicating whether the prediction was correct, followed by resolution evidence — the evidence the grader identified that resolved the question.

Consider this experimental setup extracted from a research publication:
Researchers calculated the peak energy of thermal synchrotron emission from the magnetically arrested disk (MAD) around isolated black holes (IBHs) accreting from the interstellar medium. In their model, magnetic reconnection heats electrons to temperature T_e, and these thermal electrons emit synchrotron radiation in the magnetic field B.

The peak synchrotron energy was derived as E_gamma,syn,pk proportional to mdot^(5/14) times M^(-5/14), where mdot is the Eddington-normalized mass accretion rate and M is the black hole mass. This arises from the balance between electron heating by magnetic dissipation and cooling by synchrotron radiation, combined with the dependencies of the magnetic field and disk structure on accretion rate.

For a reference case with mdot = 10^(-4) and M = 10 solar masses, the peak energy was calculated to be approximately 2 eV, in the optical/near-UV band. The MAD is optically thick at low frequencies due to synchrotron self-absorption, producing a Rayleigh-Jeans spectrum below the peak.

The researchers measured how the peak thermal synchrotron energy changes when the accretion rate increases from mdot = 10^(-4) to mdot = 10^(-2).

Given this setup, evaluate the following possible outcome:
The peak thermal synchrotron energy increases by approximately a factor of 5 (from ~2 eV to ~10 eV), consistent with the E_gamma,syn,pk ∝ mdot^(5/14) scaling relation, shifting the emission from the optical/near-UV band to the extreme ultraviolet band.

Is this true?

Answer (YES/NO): YES